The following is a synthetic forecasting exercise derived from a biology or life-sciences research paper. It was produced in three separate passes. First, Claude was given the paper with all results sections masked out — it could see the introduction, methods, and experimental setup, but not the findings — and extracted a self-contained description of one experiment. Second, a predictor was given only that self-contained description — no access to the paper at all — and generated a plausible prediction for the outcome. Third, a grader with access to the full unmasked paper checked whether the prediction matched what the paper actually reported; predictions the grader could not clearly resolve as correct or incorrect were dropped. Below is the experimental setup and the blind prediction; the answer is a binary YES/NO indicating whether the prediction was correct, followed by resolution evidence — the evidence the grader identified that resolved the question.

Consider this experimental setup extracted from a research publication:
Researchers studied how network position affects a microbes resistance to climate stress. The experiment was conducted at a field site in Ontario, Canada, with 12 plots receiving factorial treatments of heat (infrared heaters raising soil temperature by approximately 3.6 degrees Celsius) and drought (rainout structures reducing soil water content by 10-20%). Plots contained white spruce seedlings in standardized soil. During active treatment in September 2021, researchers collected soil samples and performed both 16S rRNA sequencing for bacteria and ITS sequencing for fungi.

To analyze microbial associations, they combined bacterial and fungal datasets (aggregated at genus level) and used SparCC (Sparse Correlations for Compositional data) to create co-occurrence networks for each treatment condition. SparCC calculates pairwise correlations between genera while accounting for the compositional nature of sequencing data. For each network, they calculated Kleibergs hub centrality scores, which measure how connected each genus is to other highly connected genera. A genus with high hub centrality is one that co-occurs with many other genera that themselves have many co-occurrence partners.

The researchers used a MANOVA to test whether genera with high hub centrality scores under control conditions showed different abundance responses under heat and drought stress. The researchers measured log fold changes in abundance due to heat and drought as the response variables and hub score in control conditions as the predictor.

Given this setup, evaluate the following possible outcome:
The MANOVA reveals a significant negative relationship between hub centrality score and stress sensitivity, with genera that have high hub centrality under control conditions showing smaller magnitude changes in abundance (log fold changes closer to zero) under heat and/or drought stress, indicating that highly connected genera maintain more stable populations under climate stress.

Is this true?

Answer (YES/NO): NO